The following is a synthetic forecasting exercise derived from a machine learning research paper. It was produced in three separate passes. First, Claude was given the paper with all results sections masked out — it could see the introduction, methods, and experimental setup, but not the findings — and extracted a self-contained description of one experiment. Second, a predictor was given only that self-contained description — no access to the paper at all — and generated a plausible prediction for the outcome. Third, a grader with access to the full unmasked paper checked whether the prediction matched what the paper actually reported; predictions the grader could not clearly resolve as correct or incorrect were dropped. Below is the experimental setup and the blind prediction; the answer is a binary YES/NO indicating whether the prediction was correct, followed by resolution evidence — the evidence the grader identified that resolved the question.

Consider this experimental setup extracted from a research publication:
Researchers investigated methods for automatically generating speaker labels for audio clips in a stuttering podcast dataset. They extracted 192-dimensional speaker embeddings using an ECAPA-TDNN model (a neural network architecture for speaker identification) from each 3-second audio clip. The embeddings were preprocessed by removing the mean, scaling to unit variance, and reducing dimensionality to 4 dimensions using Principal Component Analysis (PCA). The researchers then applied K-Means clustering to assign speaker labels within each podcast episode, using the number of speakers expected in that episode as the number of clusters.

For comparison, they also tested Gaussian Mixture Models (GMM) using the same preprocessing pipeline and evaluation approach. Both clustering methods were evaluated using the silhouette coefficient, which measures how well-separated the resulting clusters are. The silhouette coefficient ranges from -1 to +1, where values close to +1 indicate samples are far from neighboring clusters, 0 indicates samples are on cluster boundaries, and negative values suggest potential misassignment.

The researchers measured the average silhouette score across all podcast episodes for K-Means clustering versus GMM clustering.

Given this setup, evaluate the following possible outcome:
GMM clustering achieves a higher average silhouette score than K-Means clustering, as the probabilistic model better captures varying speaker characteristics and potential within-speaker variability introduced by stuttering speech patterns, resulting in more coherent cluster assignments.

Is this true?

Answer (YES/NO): NO